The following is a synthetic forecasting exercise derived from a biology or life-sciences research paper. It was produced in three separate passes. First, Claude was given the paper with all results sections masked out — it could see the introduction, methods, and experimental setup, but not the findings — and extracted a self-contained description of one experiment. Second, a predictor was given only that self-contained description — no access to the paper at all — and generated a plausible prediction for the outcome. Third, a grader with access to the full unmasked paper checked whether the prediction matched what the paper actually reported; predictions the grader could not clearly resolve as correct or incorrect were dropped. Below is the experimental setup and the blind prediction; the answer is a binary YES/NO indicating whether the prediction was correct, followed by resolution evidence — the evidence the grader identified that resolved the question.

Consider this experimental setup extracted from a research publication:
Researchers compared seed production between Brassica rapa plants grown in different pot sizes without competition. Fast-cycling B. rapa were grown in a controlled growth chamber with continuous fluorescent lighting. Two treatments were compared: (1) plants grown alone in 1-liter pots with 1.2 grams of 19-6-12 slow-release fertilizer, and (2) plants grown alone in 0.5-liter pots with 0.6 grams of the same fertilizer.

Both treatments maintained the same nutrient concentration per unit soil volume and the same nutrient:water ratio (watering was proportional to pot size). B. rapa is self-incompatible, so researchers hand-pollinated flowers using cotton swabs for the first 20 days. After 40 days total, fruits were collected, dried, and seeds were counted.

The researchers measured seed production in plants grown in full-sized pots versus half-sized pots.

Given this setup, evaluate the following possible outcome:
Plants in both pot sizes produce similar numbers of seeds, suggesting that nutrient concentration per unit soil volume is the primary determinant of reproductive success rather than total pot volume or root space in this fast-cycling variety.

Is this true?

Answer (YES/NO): NO